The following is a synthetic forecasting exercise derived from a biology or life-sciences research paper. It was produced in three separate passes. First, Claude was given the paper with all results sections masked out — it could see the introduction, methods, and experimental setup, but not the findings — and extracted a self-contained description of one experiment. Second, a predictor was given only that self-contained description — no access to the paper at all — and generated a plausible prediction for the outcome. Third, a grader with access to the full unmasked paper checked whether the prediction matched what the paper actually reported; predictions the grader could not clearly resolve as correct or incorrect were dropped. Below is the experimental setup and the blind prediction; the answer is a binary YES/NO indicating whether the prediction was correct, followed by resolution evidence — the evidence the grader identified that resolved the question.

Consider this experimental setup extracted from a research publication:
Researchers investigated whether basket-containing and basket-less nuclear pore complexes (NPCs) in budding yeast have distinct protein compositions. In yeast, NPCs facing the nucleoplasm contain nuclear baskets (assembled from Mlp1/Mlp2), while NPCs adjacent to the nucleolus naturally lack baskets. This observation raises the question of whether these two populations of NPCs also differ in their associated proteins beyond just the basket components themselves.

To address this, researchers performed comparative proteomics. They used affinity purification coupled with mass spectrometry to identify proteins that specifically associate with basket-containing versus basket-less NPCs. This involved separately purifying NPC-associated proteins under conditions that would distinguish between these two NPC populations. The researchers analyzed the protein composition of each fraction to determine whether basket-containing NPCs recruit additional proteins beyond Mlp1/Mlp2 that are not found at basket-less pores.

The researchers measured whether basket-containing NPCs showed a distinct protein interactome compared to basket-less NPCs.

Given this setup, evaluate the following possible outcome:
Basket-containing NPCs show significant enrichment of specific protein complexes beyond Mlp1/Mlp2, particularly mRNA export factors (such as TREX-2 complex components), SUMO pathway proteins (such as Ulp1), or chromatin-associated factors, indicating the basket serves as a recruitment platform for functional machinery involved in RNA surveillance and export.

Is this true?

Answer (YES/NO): YES